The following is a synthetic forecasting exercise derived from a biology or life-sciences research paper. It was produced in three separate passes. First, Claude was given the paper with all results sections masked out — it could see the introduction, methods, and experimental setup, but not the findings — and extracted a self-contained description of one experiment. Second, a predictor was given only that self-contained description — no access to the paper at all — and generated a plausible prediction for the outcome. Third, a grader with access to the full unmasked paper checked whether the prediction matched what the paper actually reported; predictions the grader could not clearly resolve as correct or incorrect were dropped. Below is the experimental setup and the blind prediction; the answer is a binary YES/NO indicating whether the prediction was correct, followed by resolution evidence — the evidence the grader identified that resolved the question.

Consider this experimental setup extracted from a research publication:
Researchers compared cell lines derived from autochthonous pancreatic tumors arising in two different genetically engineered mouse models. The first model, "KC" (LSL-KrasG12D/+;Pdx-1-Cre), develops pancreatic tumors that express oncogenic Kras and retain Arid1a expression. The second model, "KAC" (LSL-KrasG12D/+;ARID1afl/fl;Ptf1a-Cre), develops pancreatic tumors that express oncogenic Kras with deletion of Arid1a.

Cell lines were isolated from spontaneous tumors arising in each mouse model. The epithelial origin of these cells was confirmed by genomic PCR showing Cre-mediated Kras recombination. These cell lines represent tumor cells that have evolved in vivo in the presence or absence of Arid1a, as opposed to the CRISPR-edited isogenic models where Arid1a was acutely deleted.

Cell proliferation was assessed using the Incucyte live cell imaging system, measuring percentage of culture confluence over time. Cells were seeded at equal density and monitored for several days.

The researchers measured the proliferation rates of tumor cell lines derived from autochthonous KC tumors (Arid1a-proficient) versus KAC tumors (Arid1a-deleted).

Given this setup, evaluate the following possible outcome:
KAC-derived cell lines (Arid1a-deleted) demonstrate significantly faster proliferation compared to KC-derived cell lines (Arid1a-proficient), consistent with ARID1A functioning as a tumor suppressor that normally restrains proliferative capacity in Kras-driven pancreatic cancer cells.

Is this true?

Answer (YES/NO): NO